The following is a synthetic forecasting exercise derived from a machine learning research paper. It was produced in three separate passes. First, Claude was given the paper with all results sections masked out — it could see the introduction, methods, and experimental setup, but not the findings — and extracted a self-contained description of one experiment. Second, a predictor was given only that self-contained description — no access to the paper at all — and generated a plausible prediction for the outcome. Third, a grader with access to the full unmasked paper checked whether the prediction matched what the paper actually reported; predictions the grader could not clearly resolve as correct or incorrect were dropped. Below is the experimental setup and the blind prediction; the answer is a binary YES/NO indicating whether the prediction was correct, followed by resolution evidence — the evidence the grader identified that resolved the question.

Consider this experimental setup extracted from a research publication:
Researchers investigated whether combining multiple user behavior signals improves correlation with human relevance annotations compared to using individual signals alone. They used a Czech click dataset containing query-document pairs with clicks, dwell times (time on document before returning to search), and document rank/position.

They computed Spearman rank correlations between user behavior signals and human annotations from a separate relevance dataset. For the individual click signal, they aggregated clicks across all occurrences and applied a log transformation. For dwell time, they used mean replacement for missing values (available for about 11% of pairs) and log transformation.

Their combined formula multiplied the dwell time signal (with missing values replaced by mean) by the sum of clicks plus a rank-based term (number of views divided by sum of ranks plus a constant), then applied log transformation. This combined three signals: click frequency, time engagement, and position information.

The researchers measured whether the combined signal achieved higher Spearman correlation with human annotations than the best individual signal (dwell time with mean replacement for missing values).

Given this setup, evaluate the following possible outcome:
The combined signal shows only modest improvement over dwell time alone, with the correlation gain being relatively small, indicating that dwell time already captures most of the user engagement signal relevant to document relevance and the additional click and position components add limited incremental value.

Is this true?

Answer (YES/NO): YES